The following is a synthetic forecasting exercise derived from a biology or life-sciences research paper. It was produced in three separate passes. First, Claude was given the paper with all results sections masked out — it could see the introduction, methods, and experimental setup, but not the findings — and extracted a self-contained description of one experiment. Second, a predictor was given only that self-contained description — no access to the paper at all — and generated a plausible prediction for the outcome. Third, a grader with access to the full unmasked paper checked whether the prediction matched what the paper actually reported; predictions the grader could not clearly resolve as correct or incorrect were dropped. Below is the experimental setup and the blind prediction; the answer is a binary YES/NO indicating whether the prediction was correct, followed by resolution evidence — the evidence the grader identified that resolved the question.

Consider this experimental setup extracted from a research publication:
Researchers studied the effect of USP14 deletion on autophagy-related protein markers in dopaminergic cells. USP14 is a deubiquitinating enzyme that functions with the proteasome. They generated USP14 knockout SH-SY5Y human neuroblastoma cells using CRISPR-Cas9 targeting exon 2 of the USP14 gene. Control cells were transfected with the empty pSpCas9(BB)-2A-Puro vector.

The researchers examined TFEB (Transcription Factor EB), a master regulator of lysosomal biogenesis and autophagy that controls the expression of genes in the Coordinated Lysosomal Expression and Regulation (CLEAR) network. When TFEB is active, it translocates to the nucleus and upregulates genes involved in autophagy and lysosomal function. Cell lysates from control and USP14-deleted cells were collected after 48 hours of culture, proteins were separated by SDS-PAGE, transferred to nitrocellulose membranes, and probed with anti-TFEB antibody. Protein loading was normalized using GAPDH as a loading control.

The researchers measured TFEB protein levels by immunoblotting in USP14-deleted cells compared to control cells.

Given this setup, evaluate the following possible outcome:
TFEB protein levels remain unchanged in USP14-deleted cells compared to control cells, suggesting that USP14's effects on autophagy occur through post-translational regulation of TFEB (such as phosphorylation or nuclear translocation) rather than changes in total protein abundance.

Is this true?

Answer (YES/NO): NO